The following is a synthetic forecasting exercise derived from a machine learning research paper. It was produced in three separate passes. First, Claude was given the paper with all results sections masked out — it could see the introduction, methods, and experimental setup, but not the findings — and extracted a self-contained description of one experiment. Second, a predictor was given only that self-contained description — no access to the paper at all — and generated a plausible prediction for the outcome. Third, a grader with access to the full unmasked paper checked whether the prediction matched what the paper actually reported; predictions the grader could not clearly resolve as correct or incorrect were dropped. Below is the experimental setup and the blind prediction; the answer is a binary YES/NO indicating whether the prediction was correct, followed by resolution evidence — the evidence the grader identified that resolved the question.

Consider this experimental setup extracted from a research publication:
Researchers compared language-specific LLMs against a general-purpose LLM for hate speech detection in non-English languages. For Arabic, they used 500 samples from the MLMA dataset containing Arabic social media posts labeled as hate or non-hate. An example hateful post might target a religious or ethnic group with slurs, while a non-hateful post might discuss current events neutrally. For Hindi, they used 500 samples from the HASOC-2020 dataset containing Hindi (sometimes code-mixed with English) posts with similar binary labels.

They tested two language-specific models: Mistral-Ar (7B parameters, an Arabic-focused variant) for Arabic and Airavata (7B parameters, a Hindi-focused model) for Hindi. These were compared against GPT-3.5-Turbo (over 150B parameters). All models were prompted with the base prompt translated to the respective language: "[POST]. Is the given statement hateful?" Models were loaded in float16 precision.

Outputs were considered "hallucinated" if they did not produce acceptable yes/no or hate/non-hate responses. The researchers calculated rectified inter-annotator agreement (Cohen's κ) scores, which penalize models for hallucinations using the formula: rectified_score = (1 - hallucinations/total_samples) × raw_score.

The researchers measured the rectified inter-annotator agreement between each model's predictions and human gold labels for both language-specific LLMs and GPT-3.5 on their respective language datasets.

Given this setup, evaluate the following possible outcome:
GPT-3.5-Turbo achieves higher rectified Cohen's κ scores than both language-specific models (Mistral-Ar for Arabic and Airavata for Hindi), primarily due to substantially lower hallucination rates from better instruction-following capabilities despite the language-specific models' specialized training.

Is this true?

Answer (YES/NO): YES